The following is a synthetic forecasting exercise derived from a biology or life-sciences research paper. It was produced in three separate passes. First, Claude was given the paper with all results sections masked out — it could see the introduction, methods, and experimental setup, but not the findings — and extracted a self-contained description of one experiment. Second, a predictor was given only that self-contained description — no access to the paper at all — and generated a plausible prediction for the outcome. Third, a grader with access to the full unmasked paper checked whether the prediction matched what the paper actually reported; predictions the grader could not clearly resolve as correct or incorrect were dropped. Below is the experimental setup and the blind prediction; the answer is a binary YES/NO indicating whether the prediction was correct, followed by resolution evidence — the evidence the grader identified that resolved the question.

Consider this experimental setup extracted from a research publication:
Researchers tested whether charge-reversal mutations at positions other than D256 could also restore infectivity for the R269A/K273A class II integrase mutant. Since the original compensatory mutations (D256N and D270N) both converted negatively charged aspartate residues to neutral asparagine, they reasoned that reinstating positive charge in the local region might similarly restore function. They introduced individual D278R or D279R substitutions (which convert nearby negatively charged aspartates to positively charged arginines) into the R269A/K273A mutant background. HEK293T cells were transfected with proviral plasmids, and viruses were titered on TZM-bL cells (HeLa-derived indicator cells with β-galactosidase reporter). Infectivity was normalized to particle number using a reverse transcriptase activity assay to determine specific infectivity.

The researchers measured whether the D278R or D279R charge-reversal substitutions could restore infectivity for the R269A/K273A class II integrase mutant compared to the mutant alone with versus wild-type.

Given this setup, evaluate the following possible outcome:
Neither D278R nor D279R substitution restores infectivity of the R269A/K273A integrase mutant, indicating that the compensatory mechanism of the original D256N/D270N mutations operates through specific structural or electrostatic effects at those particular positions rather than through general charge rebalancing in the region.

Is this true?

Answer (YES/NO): NO